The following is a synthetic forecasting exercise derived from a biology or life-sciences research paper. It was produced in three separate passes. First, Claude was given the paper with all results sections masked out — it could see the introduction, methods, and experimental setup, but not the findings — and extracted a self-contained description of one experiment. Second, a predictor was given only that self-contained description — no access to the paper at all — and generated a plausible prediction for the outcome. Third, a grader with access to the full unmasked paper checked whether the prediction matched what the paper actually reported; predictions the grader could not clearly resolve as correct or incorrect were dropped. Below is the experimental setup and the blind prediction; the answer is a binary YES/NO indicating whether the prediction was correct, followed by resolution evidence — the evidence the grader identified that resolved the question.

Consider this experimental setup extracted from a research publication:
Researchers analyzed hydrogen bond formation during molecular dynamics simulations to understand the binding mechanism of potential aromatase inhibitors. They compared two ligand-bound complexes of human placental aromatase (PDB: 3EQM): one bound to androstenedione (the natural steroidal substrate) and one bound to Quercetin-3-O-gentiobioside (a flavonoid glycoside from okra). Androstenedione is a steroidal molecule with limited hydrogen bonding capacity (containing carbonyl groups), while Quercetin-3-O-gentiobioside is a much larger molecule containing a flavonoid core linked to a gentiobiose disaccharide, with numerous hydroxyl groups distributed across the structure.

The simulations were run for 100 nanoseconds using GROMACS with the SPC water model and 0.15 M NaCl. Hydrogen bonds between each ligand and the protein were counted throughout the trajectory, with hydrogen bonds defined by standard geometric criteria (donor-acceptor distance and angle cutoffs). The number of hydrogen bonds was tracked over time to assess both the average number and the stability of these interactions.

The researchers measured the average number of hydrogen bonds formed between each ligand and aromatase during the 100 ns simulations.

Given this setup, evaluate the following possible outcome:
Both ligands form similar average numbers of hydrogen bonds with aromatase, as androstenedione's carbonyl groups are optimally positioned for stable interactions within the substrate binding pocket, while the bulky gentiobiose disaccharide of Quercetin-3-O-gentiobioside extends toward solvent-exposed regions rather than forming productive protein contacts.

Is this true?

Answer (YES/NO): NO